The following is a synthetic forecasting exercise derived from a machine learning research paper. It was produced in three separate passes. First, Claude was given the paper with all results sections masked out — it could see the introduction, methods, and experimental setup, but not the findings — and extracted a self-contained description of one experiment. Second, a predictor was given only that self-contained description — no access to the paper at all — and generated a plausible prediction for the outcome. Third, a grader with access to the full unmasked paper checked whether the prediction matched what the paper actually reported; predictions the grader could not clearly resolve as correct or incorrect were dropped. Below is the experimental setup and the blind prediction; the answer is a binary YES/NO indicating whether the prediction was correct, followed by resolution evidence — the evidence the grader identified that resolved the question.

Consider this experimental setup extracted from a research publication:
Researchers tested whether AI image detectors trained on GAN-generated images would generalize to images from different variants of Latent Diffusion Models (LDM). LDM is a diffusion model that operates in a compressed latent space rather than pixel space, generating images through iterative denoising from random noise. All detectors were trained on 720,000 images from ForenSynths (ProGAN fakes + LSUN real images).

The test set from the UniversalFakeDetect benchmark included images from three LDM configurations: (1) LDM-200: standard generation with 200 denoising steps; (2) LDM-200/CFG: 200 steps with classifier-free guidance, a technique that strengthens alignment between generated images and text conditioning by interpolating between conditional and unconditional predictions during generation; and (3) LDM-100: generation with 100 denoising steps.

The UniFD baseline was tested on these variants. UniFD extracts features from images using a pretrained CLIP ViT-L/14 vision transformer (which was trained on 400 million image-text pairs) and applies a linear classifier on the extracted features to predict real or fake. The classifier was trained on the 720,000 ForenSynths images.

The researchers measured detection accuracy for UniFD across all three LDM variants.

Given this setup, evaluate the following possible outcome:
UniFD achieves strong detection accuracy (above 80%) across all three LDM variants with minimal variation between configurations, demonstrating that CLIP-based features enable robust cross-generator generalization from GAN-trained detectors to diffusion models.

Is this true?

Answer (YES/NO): NO